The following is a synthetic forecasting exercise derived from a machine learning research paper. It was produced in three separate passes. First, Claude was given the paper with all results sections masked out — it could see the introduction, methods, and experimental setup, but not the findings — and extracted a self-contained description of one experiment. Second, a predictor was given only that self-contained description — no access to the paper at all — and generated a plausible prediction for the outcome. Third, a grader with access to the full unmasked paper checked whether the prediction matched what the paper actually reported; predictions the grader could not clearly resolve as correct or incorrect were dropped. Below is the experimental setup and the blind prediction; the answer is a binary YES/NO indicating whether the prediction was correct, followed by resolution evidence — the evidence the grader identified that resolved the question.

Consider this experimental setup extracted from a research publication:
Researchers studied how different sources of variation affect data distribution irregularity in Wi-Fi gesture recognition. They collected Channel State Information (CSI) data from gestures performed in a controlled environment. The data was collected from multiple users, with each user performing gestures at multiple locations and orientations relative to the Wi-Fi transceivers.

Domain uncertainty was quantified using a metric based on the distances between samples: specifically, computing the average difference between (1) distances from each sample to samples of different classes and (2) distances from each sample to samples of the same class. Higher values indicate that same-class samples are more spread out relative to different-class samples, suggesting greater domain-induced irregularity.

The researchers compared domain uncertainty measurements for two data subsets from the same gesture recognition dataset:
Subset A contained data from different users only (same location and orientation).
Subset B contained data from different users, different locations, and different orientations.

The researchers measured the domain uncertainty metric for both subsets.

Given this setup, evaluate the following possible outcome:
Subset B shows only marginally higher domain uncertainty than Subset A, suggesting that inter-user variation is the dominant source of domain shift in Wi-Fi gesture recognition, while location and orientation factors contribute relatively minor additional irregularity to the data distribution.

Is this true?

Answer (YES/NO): NO